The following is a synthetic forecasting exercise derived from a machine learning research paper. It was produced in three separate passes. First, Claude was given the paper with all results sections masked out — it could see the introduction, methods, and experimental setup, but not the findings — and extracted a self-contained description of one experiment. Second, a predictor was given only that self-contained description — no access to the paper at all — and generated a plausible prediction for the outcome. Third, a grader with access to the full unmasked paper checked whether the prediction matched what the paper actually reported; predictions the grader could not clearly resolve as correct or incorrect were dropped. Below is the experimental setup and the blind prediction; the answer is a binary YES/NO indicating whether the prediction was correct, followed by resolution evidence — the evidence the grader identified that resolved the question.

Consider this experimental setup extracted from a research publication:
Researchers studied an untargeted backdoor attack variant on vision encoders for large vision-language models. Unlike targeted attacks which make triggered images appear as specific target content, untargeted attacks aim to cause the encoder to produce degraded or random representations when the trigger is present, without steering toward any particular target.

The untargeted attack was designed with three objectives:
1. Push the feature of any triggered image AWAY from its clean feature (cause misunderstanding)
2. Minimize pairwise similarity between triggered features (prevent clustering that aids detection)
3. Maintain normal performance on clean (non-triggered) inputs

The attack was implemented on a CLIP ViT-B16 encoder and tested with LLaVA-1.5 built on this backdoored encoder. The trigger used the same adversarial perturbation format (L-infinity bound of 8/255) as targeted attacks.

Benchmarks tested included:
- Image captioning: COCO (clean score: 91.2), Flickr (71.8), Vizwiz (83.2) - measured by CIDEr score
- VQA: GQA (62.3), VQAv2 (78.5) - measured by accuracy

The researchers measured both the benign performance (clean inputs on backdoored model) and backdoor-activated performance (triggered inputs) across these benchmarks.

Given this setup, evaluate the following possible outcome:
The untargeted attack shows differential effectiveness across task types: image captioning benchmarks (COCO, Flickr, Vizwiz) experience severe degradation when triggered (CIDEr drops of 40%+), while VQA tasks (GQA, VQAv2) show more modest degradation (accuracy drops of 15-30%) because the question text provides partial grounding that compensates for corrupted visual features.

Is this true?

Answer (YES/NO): NO